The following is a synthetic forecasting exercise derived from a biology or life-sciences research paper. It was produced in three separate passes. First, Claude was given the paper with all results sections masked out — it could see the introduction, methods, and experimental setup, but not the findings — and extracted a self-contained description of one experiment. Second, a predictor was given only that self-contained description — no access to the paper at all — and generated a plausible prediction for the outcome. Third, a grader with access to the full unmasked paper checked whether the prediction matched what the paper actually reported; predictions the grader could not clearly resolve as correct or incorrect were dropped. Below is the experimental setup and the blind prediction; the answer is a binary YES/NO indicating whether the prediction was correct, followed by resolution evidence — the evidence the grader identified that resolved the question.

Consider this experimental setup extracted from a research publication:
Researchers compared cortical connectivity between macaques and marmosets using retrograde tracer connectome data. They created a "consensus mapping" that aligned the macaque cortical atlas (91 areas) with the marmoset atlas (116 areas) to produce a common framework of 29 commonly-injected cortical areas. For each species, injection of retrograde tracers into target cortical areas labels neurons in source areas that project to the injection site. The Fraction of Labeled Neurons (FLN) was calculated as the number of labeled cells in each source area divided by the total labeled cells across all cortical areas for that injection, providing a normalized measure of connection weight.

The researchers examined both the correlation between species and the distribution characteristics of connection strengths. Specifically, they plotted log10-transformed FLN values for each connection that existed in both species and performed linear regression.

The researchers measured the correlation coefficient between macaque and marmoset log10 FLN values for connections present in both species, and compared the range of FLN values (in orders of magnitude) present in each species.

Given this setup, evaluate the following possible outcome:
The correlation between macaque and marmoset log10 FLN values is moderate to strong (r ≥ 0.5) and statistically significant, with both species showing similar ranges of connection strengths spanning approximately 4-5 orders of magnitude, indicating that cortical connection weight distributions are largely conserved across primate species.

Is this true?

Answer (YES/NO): NO